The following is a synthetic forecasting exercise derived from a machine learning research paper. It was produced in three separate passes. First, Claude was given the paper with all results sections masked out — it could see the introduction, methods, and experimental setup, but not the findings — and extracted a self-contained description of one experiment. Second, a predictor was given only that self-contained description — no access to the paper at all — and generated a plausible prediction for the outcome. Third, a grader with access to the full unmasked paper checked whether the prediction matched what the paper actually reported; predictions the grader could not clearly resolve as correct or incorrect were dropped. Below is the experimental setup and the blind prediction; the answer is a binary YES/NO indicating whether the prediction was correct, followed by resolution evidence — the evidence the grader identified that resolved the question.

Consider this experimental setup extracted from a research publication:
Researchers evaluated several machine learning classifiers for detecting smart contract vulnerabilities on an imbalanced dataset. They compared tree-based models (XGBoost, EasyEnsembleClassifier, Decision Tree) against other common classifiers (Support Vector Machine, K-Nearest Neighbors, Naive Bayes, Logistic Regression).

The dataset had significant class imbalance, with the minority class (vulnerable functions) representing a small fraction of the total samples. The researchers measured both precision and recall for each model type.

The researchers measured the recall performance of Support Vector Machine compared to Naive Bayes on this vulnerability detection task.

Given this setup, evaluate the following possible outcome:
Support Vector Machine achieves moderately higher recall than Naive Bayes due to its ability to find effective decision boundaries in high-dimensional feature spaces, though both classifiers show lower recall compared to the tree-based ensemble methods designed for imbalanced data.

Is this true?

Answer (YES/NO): NO